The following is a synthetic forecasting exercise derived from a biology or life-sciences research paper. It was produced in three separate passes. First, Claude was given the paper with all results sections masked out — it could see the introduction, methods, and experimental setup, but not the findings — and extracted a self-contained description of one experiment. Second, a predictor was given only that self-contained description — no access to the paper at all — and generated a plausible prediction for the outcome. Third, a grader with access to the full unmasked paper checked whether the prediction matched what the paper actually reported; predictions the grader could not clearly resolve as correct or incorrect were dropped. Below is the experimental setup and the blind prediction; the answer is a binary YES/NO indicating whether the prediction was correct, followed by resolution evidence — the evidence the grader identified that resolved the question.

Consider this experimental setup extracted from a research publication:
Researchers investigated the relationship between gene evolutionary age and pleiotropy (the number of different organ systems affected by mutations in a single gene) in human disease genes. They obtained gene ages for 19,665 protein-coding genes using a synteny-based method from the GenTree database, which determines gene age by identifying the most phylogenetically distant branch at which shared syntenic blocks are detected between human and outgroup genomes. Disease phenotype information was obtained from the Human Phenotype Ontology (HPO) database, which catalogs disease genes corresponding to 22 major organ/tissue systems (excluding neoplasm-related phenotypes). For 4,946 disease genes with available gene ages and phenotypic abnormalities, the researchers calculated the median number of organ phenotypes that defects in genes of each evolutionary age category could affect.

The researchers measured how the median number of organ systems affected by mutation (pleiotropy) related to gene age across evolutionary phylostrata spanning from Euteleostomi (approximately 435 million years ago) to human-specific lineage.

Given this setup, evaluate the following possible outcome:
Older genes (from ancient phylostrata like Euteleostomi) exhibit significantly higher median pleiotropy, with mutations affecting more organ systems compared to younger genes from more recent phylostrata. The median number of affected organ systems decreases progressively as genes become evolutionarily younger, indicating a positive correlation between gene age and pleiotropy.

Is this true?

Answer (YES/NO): YES